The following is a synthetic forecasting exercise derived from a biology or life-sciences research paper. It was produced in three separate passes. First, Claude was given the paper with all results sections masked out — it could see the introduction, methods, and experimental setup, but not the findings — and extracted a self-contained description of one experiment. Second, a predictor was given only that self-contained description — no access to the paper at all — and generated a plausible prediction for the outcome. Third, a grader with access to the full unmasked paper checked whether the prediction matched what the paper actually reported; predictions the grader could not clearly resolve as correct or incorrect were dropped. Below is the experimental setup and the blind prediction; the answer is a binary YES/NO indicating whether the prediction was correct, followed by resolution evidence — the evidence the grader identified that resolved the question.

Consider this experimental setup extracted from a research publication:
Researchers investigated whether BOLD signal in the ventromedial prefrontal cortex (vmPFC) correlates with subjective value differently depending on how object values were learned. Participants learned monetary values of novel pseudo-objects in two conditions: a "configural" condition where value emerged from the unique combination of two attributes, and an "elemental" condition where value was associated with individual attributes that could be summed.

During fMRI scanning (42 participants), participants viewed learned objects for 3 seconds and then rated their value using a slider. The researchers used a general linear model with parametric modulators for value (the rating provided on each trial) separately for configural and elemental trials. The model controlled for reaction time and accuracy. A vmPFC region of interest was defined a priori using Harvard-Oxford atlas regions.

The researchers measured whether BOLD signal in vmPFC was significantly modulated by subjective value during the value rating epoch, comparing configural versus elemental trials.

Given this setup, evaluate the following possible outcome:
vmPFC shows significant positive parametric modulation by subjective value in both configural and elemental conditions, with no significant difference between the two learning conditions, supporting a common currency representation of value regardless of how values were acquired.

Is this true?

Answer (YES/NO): NO